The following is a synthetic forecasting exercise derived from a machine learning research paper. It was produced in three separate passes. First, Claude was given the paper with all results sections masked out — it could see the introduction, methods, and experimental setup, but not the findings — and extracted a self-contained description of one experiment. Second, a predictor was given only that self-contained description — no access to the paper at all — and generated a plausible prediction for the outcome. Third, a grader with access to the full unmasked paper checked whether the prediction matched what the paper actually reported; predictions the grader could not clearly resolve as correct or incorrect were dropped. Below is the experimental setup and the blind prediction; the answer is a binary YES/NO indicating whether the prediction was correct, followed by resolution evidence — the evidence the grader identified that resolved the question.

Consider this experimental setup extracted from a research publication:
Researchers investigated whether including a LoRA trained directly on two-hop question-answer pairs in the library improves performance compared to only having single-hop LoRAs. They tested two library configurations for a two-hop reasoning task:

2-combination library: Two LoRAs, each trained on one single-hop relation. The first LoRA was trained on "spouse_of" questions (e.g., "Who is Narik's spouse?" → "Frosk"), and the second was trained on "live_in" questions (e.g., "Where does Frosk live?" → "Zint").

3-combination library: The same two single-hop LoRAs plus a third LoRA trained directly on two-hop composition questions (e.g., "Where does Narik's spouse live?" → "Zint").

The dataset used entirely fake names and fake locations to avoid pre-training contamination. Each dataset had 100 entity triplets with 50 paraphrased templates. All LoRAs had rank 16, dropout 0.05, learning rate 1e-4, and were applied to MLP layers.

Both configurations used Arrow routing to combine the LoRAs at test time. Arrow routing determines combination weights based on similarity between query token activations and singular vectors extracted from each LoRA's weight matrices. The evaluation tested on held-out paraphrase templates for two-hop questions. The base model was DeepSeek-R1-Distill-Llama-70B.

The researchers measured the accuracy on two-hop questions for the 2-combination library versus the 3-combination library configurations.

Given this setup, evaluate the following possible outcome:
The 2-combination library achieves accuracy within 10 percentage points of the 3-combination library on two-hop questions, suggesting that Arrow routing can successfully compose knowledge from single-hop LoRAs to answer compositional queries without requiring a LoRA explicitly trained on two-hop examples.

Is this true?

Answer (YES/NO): NO